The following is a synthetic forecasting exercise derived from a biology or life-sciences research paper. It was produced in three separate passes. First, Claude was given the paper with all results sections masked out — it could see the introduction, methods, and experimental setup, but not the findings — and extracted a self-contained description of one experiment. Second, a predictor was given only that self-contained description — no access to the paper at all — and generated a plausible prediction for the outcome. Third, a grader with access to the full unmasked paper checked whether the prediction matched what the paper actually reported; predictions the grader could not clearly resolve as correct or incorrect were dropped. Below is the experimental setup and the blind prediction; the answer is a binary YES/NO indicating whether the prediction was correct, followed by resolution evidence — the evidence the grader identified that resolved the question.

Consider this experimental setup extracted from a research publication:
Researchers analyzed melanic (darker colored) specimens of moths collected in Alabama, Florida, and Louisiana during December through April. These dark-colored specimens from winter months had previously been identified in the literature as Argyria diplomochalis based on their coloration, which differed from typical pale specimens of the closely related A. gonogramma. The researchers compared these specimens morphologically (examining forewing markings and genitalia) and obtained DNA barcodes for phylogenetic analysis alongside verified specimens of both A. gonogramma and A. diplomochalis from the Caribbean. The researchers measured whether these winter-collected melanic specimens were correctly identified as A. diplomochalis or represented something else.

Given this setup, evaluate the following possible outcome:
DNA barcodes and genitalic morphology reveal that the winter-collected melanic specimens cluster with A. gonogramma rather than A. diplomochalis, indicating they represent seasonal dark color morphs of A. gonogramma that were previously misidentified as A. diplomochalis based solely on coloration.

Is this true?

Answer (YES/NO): NO